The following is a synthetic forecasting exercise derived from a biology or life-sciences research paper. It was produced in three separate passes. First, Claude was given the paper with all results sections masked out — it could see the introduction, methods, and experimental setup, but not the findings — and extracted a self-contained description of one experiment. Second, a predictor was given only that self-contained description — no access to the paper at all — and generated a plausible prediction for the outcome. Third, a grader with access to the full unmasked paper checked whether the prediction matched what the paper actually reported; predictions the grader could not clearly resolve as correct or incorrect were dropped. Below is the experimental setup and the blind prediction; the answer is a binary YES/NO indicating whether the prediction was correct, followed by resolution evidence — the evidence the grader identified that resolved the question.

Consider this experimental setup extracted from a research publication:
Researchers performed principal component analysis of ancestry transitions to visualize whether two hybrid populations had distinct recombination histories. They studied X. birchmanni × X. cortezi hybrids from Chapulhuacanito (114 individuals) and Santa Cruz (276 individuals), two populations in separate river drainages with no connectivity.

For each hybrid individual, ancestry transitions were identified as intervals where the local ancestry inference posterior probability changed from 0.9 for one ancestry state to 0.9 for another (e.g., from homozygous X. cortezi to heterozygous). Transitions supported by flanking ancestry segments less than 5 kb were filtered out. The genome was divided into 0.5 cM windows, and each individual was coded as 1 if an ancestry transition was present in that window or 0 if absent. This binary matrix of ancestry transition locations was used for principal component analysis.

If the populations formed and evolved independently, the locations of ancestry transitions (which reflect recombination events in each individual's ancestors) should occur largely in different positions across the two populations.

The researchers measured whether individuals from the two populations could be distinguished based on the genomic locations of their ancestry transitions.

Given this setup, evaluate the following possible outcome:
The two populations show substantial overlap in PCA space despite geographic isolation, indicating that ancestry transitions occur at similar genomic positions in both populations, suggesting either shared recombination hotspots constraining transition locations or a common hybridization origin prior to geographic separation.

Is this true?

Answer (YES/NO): NO